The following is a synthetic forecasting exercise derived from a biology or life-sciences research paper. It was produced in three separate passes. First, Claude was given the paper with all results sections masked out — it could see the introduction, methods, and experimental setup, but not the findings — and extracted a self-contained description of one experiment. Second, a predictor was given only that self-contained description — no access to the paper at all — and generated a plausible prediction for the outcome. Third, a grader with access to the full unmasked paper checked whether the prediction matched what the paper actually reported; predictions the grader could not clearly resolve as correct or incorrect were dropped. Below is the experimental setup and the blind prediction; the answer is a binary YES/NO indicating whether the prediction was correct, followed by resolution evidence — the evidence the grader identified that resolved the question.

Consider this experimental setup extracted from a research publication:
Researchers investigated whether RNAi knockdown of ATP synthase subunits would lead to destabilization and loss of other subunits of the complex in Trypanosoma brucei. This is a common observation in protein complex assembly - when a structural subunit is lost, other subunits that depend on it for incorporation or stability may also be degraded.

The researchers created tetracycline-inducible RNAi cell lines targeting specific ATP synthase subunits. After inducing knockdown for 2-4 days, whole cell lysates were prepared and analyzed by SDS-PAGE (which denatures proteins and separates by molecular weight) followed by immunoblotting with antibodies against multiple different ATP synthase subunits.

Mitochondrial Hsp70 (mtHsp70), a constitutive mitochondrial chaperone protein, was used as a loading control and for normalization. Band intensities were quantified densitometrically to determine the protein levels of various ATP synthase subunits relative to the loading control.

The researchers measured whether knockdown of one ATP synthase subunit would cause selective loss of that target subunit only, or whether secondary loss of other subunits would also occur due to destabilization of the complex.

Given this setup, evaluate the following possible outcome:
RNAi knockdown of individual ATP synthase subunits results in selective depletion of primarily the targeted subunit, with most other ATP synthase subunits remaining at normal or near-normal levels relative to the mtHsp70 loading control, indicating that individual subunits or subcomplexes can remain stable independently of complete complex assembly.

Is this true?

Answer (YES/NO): NO